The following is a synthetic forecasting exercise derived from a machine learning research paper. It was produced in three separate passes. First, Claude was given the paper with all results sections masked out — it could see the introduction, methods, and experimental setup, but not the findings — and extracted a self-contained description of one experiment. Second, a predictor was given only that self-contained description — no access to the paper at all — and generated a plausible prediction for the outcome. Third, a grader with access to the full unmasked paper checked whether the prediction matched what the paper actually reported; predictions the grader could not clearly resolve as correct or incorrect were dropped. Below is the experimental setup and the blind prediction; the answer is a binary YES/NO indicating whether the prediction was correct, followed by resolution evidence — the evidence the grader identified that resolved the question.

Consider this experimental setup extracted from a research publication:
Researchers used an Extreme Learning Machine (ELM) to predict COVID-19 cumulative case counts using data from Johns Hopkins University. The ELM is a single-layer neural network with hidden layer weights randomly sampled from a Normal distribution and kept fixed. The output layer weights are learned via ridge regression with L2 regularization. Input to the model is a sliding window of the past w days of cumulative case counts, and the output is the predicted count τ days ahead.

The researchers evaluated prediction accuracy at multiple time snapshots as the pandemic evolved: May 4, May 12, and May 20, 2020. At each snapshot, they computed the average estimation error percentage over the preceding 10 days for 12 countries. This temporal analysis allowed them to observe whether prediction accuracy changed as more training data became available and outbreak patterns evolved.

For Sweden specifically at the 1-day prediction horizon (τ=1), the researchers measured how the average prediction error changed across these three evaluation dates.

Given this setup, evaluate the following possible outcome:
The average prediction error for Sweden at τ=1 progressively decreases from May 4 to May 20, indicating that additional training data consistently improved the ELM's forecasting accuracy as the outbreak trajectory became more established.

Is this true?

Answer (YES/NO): YES